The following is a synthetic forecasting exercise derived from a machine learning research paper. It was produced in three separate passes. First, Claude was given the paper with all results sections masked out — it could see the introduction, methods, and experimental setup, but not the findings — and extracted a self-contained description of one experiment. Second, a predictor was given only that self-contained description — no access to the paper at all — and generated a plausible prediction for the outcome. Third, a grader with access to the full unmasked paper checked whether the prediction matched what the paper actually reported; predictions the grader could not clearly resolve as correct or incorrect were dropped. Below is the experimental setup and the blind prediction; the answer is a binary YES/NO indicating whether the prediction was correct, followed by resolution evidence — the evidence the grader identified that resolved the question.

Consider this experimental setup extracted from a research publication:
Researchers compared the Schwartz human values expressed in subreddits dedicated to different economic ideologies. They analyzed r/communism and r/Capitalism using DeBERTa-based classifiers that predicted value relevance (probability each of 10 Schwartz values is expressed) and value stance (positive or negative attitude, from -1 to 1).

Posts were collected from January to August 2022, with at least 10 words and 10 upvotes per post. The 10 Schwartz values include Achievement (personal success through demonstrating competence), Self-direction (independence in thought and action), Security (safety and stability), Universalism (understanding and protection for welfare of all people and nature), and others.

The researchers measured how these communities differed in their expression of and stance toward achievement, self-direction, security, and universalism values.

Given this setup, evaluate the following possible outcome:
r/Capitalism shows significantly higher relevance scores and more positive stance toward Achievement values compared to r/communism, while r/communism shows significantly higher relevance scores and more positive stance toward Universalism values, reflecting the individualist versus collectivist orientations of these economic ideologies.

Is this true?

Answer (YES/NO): NO